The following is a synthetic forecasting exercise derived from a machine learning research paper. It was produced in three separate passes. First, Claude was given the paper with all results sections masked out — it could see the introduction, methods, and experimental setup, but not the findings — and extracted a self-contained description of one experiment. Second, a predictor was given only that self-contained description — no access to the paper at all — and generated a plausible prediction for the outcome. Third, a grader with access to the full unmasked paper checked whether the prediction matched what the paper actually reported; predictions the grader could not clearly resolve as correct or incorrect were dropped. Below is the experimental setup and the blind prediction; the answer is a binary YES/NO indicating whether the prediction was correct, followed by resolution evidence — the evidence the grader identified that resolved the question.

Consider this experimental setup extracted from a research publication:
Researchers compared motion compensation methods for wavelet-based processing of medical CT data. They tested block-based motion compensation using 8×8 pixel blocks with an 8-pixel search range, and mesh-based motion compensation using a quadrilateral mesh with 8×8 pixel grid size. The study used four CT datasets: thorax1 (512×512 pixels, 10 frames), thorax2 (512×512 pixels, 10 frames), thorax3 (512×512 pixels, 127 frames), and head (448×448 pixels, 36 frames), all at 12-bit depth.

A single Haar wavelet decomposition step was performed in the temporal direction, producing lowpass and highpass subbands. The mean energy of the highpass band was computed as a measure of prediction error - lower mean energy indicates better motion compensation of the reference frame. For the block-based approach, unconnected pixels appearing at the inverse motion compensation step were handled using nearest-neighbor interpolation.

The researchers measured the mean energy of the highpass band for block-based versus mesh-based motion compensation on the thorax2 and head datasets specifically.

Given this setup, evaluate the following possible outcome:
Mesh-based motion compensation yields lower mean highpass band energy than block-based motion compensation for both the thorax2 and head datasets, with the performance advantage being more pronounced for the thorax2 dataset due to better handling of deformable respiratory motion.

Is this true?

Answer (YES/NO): NO